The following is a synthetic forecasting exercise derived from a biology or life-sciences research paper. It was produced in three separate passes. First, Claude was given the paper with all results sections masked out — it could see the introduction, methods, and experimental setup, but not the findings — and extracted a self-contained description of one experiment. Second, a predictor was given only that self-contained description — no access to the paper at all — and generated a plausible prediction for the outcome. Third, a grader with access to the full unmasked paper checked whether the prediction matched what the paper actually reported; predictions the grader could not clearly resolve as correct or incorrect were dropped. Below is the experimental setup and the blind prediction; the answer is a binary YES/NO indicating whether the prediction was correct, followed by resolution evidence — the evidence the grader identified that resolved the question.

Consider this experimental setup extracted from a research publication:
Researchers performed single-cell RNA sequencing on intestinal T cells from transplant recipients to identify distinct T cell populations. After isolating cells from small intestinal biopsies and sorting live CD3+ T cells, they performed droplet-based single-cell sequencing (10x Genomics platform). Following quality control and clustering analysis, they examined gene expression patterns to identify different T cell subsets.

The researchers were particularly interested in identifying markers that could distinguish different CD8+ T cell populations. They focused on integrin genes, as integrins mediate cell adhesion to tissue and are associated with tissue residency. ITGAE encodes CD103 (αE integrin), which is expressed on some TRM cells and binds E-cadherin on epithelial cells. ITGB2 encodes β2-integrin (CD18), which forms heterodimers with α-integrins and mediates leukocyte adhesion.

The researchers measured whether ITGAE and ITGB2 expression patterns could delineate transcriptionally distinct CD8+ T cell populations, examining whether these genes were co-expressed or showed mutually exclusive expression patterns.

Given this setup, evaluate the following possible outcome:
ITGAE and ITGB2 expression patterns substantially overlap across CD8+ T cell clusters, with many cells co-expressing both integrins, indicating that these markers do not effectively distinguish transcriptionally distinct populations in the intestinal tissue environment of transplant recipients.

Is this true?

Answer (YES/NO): NO